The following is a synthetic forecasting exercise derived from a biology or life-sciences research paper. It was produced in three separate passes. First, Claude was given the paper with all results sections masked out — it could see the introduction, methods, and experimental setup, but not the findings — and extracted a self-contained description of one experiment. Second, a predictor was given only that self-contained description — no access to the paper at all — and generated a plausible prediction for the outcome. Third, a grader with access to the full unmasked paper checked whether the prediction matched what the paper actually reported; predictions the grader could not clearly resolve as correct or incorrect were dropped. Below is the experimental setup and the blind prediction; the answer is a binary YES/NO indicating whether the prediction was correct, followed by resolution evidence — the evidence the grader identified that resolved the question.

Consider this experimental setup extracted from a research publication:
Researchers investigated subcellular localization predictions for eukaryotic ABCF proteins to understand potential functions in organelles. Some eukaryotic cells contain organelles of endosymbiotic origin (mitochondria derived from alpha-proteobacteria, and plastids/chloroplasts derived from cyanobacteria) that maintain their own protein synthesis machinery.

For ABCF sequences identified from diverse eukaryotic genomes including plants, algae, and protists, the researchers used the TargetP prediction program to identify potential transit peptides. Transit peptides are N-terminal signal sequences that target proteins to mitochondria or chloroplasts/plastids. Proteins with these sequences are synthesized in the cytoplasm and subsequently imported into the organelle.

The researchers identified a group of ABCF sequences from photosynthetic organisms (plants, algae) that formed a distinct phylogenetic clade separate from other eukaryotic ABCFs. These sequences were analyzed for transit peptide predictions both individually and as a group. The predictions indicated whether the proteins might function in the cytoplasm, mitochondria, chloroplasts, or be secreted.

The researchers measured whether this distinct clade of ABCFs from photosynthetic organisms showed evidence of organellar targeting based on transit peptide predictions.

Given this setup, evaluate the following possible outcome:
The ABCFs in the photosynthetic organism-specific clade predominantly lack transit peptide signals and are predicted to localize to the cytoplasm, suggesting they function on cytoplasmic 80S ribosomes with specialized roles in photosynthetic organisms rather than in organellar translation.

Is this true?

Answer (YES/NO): NO